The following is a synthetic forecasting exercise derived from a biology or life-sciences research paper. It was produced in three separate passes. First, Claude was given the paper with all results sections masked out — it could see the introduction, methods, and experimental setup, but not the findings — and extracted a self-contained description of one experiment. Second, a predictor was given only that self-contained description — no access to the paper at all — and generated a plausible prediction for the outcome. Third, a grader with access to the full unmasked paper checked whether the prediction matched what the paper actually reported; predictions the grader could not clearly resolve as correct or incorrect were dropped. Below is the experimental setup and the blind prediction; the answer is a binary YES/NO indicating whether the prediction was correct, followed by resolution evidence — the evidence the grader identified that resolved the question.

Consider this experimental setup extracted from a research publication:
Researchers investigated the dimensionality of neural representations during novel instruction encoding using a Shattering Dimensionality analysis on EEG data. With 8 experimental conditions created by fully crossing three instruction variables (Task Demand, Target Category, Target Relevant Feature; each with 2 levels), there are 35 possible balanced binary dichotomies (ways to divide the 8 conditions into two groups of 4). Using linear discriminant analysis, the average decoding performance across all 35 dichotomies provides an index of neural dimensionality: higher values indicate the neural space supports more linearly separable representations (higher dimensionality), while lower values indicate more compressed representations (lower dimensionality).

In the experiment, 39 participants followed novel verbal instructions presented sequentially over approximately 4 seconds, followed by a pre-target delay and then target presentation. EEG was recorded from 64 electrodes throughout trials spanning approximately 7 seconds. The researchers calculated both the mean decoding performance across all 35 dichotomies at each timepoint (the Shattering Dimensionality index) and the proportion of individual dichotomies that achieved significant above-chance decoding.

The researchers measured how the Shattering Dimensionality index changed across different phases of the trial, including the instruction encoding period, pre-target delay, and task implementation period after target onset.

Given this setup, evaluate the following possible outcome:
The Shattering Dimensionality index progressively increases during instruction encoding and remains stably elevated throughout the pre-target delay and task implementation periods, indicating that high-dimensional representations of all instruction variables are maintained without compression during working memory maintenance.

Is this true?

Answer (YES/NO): NO